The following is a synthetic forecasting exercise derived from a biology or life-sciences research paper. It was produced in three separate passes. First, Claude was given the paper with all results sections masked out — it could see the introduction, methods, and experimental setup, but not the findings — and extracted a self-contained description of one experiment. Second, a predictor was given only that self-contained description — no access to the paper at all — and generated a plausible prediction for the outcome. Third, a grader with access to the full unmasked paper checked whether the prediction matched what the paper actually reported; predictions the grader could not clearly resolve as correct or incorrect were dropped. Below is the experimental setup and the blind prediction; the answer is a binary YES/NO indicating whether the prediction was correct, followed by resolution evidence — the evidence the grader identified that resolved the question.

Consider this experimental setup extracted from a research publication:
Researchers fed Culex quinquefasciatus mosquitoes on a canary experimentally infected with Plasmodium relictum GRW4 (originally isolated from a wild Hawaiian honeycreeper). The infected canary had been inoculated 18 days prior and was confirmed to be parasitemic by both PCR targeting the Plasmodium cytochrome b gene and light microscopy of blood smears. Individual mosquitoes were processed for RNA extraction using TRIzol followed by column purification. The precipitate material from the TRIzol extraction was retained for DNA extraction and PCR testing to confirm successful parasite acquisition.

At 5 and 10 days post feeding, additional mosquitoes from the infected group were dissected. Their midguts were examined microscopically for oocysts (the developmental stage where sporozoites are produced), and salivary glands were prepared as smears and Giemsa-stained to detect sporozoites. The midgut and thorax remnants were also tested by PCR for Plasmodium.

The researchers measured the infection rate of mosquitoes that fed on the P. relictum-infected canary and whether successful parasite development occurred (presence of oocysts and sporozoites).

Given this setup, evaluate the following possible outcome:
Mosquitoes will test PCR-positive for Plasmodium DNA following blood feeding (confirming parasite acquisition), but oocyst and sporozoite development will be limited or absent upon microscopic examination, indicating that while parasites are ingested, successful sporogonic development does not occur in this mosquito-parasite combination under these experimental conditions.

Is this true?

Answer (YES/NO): NO